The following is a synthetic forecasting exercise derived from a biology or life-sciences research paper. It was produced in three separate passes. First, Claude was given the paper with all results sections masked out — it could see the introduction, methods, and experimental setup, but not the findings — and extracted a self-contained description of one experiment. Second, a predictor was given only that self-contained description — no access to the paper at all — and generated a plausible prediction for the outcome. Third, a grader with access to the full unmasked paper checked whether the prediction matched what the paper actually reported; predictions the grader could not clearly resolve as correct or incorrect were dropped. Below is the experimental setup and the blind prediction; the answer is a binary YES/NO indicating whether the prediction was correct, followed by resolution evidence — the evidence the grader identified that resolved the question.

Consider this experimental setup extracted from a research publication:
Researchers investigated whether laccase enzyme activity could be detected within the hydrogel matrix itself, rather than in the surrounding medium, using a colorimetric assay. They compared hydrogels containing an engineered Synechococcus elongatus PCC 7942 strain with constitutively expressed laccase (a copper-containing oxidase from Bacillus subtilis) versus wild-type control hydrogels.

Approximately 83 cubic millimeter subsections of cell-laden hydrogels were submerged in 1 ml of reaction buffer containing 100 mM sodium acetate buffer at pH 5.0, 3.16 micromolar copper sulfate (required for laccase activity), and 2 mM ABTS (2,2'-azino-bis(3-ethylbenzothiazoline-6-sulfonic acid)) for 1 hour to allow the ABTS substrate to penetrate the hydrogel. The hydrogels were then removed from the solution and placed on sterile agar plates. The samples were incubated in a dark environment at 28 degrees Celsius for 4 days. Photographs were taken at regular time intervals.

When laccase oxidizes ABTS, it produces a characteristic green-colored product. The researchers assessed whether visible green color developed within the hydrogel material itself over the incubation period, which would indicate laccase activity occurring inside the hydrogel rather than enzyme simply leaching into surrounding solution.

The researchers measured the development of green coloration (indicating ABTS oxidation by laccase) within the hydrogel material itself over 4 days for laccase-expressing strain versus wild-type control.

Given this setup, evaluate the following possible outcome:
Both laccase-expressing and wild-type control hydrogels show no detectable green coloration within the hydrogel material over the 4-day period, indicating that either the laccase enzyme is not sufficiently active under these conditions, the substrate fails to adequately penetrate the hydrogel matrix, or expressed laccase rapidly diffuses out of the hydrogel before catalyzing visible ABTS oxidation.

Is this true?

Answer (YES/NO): NO